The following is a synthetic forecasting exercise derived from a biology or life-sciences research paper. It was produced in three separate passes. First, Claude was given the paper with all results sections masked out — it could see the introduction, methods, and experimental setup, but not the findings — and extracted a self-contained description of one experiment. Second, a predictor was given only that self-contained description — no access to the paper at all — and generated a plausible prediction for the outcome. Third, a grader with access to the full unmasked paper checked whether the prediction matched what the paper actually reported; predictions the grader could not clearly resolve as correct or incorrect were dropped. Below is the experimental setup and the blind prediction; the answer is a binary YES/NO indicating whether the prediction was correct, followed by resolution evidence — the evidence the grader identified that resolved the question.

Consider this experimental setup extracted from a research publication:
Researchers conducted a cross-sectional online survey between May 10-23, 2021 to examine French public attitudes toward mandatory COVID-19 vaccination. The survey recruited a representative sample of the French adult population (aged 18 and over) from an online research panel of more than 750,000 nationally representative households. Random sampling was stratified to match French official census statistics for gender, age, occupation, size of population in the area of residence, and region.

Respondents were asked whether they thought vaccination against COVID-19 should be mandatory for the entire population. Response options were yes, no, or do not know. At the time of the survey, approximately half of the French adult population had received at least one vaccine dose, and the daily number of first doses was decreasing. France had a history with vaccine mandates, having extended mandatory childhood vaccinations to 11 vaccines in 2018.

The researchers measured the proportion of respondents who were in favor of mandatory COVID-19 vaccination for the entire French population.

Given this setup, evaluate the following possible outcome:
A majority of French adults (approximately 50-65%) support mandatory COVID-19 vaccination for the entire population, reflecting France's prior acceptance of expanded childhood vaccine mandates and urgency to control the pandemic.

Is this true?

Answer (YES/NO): NO